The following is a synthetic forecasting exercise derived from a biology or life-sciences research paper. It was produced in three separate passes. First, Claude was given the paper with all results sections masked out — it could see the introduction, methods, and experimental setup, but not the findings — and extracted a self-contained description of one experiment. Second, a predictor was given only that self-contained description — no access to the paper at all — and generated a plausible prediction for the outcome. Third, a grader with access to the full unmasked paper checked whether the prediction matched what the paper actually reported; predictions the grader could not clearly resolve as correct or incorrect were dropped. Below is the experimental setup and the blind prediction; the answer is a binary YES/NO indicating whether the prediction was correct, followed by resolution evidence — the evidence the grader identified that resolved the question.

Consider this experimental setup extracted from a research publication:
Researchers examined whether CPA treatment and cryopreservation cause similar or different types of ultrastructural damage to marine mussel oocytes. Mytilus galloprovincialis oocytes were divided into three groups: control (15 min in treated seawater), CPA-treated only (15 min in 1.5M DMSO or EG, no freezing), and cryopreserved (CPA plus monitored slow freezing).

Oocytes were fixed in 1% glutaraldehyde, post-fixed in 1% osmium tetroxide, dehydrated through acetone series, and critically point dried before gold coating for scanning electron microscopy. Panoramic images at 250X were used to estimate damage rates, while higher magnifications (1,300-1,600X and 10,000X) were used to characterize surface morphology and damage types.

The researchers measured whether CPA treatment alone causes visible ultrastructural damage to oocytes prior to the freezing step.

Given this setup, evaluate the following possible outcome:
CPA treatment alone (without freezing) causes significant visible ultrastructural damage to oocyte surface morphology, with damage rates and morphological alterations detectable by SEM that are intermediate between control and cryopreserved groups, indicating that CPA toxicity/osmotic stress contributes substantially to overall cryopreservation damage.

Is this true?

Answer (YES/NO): NO